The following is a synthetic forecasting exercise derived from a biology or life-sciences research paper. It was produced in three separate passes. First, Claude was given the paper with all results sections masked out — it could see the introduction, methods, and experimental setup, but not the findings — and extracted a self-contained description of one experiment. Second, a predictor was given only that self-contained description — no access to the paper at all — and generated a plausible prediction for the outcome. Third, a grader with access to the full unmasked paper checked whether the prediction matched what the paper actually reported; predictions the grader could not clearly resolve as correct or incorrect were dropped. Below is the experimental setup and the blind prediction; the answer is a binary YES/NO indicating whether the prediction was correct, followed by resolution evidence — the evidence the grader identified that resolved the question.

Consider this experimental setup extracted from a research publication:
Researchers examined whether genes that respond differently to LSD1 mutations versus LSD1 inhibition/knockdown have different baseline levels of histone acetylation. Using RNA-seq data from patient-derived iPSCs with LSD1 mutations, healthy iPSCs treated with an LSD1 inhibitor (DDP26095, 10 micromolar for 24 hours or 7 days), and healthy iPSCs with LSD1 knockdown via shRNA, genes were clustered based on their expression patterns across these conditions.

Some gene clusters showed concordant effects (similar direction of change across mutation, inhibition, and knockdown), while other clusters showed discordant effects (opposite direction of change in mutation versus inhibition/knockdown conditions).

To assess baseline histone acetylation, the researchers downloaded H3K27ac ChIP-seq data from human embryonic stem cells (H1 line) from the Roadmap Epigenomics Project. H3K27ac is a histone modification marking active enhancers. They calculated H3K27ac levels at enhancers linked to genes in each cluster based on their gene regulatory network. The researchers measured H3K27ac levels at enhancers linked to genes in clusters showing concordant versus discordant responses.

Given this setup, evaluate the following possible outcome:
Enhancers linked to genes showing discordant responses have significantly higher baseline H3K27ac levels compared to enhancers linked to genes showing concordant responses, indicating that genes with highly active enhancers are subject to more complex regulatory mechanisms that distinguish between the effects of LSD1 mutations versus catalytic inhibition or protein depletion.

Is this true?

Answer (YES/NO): NO